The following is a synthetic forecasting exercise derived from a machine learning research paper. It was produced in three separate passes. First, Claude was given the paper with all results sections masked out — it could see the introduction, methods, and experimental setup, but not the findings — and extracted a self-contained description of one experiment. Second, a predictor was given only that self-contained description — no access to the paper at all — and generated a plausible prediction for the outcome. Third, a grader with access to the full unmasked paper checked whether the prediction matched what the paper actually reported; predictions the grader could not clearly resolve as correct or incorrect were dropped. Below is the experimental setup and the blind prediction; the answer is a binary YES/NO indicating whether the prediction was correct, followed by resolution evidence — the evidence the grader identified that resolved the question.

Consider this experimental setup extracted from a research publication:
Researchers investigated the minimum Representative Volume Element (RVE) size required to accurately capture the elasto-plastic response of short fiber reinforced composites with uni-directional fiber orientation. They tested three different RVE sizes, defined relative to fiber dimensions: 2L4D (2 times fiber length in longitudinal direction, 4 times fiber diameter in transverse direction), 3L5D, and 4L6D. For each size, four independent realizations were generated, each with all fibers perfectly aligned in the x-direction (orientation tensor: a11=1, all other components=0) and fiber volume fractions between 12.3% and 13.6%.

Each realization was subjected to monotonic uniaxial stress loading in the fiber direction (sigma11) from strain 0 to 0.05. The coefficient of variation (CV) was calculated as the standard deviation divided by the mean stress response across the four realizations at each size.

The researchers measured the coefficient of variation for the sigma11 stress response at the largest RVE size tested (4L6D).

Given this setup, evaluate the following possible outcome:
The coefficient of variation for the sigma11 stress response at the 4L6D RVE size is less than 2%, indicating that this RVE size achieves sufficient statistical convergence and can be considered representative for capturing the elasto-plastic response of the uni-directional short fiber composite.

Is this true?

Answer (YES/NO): NO